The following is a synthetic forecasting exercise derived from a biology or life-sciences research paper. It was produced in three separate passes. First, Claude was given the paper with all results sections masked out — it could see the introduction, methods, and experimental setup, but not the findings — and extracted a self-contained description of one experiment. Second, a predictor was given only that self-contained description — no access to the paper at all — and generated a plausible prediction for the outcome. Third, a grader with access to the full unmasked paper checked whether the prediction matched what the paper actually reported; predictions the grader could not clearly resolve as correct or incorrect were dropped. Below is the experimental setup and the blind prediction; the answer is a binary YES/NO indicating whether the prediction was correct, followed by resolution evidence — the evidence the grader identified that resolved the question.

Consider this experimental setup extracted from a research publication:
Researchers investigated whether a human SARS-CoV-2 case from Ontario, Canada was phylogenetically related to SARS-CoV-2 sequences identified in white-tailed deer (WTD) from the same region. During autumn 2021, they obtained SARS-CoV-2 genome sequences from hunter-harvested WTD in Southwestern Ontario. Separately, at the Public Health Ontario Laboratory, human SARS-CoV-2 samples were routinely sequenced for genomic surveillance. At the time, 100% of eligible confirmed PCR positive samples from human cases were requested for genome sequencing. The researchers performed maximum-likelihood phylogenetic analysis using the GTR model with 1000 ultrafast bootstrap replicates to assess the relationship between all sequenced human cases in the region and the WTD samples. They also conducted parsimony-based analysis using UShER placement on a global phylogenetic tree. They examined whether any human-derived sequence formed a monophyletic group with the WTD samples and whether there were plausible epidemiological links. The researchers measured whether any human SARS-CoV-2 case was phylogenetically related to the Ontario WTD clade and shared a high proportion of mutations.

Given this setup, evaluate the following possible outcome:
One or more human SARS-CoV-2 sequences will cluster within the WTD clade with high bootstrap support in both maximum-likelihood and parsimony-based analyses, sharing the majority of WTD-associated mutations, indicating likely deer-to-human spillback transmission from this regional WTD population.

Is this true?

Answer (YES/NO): YES